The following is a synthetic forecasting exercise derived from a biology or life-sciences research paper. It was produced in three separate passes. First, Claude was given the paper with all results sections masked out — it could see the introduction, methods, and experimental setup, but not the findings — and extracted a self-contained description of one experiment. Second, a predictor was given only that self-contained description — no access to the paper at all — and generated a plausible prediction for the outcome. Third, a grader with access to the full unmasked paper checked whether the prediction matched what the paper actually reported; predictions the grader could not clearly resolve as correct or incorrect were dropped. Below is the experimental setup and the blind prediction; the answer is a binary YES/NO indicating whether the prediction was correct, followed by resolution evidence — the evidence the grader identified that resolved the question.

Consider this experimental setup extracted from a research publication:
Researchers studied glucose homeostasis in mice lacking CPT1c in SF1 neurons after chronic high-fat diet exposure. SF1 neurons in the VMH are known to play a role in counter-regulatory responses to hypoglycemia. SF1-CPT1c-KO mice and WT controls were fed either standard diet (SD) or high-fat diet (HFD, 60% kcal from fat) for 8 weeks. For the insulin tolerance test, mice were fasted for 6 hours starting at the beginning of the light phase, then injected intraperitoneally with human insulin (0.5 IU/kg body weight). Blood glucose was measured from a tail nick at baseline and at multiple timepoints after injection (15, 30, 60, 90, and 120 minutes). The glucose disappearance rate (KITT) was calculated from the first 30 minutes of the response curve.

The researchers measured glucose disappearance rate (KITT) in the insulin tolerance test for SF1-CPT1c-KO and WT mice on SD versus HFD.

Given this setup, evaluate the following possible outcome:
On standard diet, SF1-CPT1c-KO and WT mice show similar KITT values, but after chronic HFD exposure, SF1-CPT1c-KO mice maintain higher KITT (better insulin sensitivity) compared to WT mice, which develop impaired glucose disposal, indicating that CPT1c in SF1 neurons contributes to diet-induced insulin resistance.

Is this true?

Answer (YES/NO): NO